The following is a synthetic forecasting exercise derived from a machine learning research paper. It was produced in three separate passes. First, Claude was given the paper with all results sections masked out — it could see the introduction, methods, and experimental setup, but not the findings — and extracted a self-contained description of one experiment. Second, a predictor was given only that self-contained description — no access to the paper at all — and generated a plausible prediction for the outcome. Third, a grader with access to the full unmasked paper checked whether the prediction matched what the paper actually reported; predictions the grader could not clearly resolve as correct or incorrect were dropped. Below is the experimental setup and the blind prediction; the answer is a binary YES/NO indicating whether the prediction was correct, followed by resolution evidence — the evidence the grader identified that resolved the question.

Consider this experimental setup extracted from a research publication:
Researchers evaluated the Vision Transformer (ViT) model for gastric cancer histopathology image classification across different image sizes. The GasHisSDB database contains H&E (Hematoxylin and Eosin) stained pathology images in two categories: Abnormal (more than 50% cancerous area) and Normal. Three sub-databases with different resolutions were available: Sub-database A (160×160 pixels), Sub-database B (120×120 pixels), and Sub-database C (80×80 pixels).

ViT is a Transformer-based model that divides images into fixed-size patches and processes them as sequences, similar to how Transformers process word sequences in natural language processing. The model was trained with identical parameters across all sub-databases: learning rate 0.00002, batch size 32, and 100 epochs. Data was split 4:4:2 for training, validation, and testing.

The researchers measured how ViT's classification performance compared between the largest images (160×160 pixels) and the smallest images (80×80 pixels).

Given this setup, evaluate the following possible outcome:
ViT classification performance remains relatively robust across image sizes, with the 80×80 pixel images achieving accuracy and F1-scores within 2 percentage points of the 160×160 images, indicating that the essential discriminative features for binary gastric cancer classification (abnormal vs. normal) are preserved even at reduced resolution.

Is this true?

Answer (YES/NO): NO